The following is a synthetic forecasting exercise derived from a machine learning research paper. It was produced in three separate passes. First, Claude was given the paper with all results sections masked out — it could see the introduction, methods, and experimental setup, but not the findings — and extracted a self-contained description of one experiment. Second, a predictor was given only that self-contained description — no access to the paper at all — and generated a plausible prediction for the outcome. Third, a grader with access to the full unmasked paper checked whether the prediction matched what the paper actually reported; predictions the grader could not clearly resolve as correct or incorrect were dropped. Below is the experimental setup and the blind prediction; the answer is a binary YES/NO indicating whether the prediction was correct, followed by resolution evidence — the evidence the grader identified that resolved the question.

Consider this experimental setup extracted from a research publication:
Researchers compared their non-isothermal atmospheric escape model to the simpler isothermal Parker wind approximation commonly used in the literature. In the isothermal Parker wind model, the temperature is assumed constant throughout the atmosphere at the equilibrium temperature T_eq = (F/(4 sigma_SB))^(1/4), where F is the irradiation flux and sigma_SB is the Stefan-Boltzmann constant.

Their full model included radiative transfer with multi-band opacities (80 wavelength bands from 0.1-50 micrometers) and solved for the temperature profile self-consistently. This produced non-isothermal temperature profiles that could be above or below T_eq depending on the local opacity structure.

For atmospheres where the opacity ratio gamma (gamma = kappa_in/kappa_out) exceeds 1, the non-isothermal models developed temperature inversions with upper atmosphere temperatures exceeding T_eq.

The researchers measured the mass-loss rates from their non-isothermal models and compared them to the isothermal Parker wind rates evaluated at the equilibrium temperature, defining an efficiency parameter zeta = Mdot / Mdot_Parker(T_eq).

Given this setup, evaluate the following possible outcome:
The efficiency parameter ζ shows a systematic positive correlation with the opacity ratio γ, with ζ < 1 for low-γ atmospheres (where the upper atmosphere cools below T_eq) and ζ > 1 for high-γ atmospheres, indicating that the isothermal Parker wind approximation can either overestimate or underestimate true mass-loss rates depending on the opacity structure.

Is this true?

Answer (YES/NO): NO